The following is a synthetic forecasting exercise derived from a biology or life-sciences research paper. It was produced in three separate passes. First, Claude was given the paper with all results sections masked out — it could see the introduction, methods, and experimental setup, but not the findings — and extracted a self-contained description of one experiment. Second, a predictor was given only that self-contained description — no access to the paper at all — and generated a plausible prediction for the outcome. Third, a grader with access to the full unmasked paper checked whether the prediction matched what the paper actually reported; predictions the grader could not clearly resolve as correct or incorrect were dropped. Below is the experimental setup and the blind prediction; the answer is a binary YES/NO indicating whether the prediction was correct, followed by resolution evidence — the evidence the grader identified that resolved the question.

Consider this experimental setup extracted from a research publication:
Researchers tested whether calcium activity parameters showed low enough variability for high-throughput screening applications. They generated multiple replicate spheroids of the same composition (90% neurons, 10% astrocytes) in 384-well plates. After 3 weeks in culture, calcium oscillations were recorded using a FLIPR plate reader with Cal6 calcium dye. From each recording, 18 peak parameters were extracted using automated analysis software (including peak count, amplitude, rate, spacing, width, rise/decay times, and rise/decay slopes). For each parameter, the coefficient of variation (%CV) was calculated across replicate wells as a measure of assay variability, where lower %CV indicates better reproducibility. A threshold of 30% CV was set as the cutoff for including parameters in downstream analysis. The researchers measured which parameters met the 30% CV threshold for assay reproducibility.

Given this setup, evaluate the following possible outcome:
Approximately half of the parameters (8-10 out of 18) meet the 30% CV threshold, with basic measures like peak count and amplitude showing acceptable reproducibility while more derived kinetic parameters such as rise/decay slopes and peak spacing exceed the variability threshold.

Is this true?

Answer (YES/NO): NO